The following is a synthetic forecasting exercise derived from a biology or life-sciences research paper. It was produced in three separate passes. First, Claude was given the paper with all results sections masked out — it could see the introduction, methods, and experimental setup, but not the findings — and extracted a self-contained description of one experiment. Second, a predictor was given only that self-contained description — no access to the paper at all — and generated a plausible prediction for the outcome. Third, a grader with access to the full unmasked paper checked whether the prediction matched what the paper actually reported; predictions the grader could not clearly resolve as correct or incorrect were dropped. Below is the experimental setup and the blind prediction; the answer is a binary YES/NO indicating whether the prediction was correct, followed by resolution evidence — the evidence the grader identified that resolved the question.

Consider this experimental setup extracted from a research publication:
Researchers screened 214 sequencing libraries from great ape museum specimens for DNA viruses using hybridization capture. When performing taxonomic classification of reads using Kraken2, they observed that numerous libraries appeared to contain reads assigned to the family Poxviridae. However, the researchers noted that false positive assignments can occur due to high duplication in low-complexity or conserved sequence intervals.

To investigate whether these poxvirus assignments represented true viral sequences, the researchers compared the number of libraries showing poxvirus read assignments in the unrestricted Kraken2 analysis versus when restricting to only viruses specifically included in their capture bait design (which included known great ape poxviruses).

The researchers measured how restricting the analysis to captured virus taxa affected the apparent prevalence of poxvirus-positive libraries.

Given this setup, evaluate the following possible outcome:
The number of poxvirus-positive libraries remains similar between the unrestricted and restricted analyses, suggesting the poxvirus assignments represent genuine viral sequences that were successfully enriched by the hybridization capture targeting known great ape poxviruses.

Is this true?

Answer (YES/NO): NO